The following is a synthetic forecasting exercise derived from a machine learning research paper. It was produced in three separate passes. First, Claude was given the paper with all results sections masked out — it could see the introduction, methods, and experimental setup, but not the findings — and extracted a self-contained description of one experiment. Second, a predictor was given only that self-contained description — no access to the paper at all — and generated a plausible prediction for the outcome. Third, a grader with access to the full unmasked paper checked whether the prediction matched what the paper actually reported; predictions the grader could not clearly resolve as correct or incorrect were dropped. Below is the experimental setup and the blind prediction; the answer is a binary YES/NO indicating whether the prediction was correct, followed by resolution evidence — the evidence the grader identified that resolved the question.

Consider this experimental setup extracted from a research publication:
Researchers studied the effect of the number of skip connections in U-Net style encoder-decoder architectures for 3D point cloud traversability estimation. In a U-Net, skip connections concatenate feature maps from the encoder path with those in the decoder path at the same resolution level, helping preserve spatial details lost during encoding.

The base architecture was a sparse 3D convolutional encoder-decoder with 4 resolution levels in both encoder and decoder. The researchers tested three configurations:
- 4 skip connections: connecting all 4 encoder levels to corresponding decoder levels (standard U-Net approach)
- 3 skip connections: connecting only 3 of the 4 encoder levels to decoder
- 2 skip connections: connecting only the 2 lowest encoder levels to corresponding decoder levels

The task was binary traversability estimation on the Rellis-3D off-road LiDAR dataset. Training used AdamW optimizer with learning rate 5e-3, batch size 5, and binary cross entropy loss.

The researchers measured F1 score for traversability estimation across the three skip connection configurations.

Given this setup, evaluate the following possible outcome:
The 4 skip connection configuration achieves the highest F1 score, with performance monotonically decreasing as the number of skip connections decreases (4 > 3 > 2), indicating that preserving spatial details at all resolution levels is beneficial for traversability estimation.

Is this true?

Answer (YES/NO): NO